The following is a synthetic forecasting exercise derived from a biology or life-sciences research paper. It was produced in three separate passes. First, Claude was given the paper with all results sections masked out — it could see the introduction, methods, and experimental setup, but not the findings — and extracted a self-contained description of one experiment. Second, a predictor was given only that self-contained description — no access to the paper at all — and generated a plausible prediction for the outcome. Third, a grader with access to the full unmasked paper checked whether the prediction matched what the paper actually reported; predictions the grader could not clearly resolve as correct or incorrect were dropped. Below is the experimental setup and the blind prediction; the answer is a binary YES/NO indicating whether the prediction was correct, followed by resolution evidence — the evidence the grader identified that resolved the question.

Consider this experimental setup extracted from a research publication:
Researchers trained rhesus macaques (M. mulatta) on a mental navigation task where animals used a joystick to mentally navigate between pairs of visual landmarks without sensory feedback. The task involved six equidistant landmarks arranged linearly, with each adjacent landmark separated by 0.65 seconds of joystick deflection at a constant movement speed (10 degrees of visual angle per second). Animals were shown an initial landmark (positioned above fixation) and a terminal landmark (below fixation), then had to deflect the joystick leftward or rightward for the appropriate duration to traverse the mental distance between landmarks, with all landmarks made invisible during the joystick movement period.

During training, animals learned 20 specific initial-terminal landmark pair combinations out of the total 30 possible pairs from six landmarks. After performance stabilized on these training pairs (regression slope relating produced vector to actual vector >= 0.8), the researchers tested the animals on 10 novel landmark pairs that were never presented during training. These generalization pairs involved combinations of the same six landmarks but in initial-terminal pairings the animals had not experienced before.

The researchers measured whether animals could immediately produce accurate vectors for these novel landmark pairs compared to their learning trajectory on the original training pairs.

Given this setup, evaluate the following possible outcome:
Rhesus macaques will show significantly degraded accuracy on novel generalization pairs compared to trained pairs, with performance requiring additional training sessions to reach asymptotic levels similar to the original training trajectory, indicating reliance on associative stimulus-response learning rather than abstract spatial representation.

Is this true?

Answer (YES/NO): NO